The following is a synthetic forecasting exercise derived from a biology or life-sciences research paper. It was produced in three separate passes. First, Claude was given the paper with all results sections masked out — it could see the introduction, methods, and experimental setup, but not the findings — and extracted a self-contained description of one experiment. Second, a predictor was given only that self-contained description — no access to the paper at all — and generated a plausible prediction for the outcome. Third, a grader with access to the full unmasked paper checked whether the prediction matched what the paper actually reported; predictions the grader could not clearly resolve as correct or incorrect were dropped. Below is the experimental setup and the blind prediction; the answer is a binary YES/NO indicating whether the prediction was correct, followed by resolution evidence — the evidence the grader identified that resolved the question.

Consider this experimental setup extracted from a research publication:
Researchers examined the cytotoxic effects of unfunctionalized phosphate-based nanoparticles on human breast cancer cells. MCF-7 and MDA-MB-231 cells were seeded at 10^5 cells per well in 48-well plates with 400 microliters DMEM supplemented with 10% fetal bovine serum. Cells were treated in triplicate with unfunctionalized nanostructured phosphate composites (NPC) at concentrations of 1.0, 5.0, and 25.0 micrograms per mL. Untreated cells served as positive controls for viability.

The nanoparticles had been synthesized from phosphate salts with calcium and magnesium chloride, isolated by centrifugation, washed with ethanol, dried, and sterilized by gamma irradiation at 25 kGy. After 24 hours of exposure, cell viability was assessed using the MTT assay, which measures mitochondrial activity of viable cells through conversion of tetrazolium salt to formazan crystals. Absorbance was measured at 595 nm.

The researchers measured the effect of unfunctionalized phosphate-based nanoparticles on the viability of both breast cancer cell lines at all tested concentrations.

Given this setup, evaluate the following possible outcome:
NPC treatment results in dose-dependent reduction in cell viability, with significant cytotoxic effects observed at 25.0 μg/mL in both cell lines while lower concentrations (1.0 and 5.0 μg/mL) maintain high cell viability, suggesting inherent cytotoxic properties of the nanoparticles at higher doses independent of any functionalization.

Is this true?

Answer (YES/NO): NO